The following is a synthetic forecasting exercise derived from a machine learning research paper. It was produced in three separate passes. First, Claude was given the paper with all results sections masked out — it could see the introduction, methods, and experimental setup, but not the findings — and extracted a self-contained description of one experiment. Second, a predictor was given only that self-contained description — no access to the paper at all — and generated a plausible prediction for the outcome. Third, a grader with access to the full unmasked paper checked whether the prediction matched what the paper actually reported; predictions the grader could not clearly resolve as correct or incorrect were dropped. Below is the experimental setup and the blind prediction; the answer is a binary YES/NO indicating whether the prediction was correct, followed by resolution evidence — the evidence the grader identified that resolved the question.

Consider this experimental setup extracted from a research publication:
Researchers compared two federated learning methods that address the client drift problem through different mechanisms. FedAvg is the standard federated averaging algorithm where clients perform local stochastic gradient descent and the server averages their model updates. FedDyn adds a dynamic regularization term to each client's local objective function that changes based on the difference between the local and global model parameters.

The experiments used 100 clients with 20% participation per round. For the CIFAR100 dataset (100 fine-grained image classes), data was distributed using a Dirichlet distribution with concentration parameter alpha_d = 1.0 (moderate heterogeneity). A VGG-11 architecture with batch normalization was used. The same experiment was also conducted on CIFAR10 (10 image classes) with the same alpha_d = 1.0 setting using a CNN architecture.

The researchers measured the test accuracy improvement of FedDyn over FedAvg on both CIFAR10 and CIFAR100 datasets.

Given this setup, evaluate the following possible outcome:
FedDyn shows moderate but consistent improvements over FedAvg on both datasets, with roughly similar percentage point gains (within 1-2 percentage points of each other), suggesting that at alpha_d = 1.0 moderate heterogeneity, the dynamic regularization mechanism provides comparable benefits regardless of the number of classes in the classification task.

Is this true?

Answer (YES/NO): NO